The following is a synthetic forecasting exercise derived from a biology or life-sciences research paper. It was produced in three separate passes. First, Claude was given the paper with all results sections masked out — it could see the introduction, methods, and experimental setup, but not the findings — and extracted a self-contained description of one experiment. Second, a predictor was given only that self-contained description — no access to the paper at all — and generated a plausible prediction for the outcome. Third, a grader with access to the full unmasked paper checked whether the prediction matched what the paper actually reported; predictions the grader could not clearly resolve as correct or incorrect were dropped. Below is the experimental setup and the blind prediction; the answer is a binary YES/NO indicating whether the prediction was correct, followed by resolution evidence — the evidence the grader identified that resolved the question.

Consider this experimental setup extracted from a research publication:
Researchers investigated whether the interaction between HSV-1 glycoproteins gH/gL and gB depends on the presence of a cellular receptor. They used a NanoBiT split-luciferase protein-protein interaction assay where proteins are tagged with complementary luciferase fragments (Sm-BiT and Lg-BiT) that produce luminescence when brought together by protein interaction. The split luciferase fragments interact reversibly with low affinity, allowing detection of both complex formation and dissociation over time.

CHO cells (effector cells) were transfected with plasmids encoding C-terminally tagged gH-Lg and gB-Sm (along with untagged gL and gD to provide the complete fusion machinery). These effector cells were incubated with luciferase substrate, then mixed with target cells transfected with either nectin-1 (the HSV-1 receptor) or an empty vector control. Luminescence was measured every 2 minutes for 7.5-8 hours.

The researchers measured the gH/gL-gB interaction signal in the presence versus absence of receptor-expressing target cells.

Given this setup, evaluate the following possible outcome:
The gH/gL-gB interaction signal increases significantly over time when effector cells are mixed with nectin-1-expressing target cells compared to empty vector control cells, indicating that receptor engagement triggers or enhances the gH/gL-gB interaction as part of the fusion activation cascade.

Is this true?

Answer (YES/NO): NO